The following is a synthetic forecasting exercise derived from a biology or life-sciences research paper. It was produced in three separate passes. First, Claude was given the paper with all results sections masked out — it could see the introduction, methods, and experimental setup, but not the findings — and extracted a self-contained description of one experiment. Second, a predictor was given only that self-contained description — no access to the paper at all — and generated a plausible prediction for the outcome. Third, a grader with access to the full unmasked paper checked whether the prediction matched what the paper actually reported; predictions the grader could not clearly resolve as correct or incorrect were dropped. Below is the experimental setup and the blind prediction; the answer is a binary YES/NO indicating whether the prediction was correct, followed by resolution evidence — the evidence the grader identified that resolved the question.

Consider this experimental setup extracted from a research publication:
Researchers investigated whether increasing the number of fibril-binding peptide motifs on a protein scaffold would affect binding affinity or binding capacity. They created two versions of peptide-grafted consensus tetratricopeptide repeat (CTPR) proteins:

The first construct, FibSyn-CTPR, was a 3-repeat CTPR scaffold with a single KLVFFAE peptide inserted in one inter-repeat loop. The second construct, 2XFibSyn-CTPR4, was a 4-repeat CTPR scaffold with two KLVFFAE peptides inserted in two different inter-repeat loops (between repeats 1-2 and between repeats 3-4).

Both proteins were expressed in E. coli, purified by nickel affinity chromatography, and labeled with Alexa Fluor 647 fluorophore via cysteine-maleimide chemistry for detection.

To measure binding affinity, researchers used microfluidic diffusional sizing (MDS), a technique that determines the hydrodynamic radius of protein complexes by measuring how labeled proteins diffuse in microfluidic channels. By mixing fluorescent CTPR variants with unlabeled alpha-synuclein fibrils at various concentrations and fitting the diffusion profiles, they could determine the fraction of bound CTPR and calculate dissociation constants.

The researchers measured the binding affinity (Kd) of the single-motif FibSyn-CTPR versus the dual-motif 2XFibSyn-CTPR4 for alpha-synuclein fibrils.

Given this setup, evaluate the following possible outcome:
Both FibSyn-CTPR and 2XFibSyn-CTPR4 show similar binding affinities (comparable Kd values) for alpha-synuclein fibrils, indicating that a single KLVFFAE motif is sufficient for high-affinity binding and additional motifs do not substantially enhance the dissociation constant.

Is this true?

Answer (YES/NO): YES